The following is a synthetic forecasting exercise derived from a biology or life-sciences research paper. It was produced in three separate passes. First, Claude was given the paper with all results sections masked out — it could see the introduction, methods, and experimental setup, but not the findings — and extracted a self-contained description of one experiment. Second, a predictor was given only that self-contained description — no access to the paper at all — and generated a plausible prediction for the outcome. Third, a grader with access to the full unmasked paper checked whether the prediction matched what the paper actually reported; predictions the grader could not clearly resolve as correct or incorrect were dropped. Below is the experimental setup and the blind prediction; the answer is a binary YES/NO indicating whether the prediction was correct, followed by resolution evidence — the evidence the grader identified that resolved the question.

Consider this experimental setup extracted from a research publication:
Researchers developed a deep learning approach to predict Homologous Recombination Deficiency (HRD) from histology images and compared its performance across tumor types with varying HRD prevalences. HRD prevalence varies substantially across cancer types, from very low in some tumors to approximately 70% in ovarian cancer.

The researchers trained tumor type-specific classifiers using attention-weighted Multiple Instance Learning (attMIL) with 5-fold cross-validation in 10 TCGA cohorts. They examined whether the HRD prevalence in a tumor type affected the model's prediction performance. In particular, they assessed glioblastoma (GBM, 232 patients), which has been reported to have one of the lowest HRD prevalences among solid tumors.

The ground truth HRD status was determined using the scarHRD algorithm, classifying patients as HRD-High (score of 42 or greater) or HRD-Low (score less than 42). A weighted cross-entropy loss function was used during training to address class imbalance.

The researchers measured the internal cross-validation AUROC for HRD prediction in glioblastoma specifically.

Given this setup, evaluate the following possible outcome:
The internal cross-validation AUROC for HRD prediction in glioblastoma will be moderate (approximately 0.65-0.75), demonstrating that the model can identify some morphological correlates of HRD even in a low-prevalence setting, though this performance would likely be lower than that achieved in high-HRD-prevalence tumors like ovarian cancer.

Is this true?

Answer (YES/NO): NO